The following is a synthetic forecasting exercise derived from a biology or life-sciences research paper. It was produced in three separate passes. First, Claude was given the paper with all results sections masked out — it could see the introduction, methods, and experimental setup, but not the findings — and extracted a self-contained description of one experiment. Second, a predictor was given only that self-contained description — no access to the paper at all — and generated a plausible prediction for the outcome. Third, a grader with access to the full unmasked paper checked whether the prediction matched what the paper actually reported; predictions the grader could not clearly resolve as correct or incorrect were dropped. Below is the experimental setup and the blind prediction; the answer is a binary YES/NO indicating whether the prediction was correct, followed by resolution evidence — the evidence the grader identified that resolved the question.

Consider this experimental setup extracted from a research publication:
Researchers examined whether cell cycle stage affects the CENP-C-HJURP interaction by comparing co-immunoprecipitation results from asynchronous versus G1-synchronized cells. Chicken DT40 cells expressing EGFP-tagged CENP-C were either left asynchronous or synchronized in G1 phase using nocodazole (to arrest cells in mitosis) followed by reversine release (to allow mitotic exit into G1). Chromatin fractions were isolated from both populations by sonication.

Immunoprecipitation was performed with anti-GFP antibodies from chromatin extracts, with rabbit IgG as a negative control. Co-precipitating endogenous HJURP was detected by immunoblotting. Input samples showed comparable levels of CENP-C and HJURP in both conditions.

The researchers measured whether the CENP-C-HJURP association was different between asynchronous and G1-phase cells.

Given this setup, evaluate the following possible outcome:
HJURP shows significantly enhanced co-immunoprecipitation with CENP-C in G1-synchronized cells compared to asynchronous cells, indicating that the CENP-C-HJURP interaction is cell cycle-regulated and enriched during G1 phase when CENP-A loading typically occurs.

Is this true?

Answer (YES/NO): YES